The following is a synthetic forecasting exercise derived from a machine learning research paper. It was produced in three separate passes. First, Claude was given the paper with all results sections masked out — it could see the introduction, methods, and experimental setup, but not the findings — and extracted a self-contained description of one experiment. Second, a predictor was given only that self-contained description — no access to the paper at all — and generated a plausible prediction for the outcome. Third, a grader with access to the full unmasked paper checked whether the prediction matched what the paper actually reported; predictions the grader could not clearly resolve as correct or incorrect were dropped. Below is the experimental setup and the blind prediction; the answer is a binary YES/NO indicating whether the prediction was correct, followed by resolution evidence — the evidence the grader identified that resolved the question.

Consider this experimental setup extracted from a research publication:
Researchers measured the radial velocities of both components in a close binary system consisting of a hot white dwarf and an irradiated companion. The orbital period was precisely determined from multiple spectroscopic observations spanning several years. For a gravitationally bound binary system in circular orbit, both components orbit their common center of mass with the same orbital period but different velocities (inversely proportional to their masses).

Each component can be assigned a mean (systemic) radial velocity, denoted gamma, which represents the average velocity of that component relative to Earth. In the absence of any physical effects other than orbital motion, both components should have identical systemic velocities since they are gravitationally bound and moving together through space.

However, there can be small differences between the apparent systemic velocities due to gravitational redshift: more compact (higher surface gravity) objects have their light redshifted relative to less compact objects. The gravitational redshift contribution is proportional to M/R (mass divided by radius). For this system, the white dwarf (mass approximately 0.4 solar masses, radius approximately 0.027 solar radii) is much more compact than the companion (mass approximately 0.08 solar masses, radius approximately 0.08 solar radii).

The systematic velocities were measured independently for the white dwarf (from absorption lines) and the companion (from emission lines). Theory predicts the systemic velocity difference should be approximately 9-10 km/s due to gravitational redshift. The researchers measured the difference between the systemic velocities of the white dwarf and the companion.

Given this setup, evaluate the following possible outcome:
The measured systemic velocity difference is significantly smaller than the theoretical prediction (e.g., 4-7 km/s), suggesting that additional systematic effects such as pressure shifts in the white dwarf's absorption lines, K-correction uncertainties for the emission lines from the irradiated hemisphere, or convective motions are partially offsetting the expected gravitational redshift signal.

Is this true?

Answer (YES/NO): NO